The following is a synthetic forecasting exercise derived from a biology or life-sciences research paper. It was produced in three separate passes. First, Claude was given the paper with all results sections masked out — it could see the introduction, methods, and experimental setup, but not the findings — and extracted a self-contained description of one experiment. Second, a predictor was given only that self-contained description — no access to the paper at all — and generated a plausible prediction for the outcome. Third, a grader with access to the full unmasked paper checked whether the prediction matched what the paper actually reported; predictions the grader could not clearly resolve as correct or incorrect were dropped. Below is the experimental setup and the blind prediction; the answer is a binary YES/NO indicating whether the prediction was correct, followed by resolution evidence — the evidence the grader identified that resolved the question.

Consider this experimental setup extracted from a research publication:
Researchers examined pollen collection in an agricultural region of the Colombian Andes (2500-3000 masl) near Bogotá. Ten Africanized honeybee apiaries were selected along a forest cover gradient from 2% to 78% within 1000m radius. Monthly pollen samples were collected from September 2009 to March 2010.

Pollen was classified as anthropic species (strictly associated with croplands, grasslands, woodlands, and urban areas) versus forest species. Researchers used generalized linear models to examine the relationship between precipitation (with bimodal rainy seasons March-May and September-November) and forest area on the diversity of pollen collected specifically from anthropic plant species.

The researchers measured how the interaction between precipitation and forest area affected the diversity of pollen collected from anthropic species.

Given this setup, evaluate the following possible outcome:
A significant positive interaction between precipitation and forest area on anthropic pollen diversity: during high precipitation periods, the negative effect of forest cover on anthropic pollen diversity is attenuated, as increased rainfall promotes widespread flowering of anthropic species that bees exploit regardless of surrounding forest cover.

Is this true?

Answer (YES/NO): NO